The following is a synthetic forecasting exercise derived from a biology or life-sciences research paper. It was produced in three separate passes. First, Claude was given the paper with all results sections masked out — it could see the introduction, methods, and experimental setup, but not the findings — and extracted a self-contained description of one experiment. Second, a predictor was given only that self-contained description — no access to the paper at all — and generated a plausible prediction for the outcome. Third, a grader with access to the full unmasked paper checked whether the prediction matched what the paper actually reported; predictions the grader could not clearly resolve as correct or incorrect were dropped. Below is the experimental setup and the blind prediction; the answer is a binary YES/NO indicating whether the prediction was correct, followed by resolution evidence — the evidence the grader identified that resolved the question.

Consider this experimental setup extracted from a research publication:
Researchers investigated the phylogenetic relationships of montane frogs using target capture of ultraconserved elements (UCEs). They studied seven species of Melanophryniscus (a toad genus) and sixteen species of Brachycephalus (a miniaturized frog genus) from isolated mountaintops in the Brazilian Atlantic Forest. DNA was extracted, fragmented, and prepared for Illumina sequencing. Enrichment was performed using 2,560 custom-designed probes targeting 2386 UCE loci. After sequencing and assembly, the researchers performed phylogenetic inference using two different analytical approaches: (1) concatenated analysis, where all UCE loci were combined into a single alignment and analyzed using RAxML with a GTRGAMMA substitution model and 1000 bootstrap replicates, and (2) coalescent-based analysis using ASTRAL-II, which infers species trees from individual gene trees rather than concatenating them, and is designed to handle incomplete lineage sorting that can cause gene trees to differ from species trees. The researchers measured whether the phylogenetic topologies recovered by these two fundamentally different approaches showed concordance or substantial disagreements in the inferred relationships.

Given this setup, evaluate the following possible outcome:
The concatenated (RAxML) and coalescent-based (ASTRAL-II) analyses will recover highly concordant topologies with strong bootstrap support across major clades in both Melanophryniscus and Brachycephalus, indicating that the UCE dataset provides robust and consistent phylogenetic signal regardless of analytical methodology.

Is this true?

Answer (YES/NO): YES